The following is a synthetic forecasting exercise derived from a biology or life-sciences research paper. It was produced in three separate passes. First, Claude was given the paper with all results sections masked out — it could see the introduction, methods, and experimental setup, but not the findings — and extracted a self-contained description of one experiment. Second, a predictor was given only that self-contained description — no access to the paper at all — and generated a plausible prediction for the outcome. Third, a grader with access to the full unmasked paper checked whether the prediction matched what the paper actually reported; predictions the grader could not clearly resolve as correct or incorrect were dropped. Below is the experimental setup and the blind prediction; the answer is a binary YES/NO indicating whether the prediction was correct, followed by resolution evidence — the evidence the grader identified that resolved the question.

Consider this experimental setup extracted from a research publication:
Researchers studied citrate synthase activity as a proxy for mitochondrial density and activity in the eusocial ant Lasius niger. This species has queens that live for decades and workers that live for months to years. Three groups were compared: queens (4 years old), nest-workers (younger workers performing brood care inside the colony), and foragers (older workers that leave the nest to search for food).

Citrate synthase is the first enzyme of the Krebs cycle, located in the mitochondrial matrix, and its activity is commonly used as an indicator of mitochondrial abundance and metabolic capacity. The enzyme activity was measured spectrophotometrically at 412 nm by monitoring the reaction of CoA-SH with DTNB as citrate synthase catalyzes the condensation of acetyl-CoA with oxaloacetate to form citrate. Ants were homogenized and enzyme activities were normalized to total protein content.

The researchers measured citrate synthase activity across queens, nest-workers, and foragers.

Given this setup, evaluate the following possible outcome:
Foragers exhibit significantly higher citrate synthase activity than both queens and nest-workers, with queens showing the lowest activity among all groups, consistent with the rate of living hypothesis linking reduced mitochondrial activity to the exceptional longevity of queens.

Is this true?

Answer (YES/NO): NO